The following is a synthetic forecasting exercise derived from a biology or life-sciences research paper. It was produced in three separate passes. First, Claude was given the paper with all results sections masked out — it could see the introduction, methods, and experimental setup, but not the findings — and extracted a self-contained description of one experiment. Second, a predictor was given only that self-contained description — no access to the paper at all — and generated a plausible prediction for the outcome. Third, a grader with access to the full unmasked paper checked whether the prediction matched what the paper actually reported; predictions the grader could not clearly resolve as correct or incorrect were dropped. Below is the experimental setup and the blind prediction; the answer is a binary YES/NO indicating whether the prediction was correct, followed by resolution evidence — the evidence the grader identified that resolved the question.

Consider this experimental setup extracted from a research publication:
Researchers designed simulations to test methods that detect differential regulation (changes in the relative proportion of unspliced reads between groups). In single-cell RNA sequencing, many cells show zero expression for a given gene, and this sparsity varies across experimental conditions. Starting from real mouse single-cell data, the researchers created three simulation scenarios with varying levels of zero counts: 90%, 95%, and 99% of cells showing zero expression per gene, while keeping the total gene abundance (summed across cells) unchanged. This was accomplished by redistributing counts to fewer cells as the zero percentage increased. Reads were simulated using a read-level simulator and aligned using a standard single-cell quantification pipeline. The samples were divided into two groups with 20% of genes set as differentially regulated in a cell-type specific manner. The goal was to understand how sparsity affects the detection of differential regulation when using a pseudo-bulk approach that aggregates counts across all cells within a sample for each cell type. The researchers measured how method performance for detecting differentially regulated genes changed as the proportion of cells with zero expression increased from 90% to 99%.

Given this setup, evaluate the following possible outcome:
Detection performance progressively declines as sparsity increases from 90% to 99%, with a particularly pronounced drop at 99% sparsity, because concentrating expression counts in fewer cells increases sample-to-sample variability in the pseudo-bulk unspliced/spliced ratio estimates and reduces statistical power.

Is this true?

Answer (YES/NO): NO